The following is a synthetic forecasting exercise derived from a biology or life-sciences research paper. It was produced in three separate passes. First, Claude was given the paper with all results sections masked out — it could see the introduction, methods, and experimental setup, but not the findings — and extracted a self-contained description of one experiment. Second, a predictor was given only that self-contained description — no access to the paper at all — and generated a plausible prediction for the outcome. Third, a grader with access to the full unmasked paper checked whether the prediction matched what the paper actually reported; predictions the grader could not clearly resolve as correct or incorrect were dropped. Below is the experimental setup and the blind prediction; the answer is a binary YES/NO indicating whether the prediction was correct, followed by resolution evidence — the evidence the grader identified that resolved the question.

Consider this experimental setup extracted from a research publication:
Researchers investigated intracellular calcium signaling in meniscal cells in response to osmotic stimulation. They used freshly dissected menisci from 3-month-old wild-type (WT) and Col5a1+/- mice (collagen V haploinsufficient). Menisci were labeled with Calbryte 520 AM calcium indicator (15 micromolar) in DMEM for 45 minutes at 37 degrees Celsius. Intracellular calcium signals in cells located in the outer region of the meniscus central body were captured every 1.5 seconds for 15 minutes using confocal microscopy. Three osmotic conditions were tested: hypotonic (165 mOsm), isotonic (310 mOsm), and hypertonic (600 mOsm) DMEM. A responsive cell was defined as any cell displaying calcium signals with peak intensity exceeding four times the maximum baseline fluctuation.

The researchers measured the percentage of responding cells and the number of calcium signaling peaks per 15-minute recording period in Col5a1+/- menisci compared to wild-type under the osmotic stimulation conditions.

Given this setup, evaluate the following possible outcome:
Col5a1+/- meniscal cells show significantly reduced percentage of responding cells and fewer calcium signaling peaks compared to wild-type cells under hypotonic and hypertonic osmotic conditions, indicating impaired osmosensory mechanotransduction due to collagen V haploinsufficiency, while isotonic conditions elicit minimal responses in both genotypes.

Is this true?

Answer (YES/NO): NO